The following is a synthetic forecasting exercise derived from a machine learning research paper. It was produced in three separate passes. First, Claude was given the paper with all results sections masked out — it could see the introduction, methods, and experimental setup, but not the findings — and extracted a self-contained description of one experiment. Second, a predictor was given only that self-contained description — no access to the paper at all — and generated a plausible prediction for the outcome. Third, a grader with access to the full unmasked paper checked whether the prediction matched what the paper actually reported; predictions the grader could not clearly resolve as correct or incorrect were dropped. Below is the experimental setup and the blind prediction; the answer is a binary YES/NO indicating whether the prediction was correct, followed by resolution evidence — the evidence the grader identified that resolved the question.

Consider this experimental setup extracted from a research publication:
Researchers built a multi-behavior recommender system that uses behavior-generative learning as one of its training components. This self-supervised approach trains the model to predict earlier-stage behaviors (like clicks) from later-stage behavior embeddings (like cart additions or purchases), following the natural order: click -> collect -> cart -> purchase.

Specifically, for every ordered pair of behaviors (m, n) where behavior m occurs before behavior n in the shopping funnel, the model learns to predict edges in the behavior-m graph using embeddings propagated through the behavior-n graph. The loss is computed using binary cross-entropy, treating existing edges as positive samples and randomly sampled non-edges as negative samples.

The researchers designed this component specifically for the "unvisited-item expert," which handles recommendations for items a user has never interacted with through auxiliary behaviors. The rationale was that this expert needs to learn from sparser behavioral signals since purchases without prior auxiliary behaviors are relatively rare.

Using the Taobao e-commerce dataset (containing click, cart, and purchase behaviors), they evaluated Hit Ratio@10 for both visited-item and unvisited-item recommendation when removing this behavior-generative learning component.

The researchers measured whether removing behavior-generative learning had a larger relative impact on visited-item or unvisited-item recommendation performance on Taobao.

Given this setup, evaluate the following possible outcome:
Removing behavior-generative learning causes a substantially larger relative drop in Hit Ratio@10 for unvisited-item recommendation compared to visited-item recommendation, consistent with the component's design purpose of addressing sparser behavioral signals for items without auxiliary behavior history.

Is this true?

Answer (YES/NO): YES